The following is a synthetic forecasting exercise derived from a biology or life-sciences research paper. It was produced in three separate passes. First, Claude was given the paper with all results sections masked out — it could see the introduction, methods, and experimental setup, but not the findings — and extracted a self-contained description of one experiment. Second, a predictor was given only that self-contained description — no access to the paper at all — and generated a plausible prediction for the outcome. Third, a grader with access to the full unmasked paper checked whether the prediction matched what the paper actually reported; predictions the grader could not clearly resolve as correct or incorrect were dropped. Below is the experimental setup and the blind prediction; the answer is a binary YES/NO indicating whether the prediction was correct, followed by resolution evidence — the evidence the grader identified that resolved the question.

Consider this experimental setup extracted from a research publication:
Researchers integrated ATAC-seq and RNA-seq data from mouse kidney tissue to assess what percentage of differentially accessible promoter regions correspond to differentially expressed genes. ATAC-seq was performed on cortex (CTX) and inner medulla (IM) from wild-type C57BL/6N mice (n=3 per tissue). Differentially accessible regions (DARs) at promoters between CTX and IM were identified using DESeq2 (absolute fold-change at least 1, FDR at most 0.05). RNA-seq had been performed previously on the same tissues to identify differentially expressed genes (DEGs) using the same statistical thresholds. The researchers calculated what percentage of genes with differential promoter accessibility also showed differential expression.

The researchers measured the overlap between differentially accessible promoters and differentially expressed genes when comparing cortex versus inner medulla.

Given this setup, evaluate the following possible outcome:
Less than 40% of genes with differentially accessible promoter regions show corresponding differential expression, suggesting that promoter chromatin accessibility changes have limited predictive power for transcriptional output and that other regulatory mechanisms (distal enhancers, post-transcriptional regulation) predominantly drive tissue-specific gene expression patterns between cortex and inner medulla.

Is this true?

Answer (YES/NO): YES